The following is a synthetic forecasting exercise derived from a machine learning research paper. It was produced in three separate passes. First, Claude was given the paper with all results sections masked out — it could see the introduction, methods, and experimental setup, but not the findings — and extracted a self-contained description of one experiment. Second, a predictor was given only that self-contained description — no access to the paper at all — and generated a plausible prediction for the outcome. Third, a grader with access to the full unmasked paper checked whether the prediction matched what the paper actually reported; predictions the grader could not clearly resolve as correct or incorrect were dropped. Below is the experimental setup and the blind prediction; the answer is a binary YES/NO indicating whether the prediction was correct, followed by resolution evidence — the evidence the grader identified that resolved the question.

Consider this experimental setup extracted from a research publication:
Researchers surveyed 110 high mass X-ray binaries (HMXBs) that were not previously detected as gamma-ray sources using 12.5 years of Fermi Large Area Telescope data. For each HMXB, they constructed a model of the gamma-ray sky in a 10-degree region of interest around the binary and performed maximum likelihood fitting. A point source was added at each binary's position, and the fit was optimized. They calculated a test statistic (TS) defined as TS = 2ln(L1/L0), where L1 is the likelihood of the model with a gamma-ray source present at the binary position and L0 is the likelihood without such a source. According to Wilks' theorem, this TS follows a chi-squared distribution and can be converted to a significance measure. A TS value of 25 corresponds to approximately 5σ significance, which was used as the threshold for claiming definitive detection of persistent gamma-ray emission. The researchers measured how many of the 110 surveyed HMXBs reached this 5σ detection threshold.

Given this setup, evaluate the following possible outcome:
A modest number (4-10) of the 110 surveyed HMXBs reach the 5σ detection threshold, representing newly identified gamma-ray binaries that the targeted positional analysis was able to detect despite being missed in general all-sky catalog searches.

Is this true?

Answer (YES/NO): YES